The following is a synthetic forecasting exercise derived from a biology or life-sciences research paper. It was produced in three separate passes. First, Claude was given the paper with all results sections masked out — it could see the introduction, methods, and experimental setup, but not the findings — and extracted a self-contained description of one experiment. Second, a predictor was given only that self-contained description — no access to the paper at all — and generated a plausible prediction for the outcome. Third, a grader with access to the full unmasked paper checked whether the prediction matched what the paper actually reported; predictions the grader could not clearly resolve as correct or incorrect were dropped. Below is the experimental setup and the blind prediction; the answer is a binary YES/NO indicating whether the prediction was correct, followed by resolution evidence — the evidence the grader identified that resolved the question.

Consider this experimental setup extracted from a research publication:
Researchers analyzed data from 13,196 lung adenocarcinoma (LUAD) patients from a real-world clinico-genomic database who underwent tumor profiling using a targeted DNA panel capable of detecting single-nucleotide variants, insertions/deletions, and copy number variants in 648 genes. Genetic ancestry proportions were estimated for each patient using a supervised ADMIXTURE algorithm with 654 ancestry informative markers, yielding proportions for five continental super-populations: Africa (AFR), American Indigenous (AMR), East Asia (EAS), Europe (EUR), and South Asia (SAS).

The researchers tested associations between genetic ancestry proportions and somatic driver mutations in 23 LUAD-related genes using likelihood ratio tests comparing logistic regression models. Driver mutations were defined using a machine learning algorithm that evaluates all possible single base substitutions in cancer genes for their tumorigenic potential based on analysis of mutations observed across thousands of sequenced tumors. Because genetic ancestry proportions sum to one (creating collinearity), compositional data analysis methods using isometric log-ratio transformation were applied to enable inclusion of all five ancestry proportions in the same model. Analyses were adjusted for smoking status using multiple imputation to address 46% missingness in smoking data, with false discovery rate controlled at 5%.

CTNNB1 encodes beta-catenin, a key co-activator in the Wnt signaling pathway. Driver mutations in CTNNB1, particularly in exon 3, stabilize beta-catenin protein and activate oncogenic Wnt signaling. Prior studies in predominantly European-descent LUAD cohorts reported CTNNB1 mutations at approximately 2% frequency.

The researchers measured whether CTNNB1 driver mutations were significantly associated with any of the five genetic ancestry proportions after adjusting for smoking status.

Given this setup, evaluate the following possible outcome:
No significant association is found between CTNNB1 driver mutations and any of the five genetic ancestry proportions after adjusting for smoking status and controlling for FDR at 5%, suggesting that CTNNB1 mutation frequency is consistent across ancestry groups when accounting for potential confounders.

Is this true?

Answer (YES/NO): NO